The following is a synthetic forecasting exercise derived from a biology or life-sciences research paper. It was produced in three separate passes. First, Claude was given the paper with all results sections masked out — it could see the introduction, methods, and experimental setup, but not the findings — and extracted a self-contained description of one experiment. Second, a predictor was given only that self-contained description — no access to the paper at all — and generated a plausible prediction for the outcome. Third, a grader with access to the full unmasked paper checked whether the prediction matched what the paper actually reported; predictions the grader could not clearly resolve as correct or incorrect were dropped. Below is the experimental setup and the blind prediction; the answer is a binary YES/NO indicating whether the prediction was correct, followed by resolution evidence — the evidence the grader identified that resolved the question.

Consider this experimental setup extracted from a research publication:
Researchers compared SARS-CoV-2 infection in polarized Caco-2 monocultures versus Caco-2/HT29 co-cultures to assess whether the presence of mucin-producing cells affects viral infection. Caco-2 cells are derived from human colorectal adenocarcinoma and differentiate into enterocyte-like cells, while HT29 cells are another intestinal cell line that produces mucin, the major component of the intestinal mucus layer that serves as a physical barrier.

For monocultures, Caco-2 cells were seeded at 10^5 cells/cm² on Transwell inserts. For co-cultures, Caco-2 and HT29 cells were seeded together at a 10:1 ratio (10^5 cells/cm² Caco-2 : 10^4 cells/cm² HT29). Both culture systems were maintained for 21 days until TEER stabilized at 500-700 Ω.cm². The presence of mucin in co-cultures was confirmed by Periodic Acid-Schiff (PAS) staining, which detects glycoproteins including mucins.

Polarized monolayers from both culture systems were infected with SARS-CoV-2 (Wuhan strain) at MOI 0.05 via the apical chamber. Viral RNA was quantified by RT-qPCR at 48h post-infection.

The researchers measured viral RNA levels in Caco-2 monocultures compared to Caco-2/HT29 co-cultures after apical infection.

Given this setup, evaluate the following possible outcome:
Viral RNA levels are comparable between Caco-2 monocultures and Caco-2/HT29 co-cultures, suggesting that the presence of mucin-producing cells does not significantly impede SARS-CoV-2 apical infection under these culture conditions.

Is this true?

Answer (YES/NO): NO